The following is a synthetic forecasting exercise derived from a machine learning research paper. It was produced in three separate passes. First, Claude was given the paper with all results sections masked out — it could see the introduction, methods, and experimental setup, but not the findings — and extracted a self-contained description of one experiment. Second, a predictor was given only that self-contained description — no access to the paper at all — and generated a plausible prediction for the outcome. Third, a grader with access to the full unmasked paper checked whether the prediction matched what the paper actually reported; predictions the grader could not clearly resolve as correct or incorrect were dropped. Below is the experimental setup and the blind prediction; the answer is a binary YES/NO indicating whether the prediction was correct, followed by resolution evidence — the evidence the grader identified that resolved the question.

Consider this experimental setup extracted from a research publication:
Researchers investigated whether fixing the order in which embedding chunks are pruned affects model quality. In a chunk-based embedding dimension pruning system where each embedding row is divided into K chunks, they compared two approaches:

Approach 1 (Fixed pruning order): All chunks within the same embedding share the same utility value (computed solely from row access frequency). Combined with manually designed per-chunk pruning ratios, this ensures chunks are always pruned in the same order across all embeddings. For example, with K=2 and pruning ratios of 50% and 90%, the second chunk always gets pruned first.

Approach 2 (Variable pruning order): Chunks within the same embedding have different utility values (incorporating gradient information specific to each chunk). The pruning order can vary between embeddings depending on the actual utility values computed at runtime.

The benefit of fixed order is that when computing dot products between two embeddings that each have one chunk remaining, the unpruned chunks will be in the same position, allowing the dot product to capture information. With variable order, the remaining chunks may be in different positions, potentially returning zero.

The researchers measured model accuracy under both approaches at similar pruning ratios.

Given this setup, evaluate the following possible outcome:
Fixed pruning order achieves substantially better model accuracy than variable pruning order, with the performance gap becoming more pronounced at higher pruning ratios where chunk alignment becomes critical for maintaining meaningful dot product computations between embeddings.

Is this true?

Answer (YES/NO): NO